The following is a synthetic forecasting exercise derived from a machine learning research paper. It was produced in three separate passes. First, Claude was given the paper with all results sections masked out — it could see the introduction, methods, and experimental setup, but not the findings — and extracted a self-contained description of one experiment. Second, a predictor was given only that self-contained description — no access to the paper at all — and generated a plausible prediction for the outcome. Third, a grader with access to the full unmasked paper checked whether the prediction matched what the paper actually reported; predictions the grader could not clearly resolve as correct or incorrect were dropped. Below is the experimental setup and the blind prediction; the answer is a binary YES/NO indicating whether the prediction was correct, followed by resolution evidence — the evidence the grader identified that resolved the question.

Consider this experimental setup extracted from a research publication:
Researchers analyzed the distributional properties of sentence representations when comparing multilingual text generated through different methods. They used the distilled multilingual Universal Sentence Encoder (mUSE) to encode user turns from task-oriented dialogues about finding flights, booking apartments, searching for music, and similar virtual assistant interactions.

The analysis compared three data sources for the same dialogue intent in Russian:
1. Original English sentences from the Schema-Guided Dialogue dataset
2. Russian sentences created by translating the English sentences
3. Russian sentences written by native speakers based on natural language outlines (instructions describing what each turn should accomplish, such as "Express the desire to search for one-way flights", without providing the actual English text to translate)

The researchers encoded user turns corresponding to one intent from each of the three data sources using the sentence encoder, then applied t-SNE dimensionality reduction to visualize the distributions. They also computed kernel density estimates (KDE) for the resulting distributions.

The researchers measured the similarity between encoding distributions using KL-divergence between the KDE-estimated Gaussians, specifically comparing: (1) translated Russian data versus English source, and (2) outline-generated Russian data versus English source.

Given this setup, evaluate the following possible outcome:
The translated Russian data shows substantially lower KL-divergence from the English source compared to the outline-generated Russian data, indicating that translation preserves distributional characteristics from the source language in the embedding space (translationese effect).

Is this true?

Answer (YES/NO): NO